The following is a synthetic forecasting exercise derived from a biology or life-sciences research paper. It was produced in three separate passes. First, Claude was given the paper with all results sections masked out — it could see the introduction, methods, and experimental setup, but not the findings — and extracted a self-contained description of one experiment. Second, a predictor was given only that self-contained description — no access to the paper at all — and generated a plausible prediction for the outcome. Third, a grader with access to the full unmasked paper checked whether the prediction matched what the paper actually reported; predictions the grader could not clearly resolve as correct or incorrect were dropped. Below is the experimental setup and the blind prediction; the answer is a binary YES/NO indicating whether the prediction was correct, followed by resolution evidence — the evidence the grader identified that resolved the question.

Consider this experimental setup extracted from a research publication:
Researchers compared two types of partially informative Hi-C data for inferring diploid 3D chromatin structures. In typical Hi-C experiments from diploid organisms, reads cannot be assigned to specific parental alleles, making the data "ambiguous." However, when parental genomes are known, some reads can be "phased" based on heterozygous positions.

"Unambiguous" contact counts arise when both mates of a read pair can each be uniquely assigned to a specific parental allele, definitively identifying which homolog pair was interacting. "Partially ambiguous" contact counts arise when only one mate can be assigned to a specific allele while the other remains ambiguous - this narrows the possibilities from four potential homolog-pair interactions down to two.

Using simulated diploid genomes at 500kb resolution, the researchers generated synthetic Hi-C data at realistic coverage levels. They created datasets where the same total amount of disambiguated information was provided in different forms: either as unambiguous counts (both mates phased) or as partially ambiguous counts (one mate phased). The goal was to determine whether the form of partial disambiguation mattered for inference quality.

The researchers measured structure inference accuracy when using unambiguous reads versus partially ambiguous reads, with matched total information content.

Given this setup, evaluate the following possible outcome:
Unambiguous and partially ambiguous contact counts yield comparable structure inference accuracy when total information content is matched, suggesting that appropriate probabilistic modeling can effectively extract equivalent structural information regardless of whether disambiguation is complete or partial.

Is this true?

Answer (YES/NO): NO